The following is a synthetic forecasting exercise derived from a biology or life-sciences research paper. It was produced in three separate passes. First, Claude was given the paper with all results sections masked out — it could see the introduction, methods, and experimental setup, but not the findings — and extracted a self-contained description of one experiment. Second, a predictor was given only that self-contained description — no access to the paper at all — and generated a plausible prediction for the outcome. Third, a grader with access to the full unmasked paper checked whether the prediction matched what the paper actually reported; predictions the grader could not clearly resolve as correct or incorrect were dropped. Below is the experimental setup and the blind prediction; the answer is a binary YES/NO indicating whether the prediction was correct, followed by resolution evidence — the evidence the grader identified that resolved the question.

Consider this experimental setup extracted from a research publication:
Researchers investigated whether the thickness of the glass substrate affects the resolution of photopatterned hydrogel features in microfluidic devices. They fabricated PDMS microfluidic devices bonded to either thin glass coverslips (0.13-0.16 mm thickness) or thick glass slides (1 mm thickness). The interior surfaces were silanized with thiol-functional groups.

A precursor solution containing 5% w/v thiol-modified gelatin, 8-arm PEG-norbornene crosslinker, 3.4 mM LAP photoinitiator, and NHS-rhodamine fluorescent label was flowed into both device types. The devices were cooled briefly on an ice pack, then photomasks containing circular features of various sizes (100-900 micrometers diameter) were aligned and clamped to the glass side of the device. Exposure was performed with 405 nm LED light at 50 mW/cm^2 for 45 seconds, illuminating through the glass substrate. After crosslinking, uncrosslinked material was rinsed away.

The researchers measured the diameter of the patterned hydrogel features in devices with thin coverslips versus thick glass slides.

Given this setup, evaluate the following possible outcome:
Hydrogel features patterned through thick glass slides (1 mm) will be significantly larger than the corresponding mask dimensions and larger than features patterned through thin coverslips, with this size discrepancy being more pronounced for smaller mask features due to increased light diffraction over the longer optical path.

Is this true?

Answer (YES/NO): NO